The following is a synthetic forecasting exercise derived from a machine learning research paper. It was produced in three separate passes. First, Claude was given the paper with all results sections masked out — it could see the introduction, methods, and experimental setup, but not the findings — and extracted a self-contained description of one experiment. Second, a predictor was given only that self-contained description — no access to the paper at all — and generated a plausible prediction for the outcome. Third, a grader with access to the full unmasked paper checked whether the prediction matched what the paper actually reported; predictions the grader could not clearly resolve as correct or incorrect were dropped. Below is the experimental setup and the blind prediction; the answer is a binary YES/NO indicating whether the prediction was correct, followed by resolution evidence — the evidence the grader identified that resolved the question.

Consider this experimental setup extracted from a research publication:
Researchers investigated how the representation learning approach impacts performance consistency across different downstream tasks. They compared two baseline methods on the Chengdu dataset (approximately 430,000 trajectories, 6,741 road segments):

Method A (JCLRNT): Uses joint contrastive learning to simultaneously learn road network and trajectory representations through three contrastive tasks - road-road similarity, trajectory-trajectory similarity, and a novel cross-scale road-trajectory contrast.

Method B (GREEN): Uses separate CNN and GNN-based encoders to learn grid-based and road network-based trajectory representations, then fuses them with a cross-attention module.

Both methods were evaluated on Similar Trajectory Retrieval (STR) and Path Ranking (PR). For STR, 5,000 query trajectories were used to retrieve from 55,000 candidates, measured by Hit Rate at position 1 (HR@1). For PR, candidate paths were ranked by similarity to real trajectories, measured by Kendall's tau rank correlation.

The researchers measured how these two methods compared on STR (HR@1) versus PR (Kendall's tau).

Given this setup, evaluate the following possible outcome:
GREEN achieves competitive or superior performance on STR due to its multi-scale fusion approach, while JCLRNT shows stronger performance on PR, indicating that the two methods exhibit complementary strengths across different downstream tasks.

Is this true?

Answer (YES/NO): YES